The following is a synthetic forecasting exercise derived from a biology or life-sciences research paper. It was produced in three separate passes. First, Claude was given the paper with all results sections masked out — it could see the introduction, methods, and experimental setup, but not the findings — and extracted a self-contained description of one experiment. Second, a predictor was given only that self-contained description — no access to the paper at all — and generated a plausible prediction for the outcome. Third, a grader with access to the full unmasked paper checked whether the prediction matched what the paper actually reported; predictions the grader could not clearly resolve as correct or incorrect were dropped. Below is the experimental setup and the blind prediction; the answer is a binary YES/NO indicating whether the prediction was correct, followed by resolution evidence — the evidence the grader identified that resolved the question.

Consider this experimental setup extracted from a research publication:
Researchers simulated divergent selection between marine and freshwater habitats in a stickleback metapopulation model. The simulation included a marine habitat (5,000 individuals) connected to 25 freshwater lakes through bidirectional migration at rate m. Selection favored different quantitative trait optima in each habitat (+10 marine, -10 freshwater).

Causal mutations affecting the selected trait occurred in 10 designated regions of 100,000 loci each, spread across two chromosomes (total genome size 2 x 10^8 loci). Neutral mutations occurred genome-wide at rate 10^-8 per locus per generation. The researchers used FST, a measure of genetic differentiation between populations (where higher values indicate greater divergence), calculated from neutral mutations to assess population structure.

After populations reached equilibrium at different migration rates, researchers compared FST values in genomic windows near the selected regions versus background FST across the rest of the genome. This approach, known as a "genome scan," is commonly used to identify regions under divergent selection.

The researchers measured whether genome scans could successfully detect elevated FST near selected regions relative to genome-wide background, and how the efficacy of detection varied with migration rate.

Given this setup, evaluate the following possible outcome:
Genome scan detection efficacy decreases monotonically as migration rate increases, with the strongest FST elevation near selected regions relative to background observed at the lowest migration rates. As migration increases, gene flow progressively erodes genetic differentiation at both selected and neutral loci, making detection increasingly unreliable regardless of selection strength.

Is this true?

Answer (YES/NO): NO